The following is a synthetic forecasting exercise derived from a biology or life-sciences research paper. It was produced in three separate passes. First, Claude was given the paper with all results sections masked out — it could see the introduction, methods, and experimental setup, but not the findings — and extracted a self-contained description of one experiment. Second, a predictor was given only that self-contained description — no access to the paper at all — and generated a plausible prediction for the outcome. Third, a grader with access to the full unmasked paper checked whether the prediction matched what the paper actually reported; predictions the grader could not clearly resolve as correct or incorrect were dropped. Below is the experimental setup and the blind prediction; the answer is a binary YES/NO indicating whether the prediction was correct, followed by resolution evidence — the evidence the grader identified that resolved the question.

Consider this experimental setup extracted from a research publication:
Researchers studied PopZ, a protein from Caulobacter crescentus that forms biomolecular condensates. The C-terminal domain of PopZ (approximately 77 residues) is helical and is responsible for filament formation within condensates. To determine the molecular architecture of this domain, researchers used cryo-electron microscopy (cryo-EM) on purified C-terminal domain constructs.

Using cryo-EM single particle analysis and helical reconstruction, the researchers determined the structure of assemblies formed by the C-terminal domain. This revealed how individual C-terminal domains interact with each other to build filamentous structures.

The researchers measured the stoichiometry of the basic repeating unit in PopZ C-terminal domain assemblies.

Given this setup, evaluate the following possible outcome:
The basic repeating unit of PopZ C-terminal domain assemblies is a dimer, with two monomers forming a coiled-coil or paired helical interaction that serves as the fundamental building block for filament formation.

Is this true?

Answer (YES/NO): NO